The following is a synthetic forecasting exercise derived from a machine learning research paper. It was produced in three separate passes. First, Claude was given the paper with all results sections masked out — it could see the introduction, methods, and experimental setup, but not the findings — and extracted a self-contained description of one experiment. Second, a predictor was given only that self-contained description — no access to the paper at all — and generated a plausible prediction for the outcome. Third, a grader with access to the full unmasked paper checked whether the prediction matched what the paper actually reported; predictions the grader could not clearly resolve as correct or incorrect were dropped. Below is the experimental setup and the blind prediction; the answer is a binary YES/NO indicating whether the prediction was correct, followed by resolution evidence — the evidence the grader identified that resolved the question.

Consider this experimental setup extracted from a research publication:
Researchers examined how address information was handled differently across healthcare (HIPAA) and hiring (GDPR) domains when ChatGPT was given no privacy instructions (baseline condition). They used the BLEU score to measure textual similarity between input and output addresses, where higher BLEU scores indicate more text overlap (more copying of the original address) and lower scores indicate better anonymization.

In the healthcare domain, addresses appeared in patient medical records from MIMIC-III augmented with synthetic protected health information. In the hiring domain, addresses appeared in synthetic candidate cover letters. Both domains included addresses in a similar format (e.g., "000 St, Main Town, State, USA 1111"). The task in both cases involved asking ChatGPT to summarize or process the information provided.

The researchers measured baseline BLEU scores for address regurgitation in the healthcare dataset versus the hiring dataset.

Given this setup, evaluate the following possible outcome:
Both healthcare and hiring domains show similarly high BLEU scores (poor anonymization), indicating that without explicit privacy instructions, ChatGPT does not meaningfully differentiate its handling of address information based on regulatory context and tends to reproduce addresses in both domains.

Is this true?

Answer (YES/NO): NO